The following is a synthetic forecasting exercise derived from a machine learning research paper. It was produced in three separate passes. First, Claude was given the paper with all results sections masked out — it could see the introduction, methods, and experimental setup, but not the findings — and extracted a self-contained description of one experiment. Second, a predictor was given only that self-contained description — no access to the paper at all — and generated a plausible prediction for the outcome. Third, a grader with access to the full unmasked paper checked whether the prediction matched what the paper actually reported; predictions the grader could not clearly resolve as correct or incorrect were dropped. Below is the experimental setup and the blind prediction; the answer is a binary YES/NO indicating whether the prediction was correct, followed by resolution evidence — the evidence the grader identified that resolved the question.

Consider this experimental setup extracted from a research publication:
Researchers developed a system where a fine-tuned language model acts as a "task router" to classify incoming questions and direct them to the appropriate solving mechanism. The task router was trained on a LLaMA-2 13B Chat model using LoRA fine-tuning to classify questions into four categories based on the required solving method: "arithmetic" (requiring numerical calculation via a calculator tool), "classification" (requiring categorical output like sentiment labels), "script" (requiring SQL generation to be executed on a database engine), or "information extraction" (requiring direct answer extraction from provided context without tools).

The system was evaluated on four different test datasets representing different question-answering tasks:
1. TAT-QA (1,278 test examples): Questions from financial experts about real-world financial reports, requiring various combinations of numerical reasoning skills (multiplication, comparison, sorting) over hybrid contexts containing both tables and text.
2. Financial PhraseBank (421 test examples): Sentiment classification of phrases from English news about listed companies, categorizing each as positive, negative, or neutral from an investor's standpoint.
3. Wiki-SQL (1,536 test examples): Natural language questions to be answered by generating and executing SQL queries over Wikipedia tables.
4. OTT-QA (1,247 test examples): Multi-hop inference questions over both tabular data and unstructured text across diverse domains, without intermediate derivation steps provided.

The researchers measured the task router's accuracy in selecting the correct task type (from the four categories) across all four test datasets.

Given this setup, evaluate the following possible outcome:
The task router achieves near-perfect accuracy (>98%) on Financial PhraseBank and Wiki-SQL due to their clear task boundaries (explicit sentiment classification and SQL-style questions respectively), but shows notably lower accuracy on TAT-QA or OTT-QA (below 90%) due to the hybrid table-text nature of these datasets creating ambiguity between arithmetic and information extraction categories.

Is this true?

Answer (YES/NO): NO